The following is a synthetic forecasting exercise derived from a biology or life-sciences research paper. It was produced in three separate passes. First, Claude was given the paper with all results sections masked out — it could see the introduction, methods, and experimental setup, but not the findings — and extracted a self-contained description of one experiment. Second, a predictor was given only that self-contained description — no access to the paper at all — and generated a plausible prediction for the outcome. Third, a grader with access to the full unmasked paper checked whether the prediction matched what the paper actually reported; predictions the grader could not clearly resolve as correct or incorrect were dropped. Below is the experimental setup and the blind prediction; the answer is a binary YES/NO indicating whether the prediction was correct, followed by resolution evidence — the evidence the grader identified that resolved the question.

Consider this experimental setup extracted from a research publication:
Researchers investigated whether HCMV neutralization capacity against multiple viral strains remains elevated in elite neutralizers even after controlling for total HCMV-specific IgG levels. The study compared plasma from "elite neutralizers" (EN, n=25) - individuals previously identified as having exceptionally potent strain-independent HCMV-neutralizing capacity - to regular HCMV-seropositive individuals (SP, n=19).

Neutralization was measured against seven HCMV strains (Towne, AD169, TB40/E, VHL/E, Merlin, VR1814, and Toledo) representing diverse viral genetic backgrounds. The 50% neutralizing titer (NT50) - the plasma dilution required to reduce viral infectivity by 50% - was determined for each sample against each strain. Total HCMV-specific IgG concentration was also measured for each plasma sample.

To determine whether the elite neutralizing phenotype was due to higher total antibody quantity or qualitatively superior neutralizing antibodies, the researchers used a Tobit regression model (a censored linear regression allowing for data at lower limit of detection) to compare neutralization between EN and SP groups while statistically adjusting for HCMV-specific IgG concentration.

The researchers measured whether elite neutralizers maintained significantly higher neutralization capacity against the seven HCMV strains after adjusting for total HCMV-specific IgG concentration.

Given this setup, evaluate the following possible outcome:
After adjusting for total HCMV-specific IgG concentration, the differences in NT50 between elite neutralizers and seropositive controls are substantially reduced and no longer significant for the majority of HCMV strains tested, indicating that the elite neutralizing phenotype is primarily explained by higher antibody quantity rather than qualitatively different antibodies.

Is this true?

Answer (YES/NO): NO